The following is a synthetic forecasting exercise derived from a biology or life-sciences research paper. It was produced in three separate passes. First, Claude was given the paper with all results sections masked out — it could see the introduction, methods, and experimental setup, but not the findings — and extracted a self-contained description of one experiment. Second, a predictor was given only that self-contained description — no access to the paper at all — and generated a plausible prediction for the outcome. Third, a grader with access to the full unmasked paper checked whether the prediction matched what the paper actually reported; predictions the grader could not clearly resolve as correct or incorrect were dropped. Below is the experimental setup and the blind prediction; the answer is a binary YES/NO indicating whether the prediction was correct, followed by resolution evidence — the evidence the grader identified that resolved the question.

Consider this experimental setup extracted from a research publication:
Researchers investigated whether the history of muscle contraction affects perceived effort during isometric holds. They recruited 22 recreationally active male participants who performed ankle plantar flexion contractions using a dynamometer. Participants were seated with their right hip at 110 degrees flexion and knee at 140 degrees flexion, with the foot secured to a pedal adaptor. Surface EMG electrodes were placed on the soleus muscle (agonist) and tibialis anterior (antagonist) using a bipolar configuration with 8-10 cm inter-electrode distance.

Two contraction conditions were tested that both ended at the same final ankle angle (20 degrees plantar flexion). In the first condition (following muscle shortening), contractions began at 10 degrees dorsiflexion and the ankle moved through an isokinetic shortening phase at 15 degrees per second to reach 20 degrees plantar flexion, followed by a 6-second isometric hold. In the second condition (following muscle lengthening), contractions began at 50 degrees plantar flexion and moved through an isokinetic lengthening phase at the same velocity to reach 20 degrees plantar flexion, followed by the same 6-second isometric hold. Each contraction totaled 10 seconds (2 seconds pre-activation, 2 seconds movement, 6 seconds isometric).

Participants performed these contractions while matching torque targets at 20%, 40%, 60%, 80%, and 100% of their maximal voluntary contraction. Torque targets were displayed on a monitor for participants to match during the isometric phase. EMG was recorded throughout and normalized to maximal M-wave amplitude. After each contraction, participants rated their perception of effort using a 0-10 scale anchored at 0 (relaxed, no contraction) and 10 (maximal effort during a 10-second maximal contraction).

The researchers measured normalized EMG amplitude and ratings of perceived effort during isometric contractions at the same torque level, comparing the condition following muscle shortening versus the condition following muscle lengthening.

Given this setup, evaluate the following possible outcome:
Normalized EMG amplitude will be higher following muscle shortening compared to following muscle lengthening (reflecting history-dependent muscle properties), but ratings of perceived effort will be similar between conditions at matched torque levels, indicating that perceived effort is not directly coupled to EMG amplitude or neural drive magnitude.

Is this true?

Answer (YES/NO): NO